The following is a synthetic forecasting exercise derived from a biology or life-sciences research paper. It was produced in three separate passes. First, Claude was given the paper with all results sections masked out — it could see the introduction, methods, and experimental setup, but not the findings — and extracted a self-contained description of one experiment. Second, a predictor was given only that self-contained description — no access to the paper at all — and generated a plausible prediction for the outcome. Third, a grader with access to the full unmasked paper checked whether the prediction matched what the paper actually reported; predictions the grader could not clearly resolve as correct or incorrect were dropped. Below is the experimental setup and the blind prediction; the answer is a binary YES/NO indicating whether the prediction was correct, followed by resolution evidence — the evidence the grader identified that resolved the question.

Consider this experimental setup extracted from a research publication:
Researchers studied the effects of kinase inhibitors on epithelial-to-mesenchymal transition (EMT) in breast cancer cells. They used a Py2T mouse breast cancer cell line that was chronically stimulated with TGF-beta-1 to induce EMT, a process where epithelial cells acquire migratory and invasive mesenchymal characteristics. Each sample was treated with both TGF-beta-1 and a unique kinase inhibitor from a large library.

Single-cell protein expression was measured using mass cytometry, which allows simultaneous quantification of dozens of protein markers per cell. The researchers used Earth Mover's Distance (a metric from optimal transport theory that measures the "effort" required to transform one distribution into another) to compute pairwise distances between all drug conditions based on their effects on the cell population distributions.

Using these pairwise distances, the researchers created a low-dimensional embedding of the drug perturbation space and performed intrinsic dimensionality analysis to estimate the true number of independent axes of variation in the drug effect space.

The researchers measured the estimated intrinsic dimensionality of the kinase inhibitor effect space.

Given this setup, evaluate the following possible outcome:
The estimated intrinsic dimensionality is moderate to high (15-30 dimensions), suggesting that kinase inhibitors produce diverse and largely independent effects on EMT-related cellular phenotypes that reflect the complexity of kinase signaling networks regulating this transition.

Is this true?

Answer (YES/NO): NO